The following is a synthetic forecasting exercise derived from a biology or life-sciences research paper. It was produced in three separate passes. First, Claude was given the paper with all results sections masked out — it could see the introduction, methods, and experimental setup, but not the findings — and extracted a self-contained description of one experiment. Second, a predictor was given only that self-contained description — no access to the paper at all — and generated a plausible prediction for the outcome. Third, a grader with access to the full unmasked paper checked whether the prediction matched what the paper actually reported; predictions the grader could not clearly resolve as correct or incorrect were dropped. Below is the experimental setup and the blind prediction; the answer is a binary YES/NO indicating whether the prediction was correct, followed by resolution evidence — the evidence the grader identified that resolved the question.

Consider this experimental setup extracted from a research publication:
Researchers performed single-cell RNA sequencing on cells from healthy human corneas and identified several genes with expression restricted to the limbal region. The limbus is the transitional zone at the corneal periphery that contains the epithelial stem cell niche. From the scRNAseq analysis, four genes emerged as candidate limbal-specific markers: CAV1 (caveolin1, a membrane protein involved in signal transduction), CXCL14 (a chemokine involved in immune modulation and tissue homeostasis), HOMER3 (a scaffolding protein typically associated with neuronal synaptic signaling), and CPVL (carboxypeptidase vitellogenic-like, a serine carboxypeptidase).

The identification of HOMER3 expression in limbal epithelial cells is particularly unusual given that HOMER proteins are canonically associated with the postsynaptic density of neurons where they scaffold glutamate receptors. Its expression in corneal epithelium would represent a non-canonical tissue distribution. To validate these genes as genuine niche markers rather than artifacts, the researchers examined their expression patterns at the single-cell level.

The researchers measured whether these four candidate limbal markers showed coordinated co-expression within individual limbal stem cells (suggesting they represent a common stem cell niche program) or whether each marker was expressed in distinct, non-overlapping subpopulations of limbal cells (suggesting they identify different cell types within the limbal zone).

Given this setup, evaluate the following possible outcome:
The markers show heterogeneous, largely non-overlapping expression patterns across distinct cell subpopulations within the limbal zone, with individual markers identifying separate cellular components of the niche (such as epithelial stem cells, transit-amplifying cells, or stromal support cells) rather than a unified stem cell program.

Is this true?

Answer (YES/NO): NO